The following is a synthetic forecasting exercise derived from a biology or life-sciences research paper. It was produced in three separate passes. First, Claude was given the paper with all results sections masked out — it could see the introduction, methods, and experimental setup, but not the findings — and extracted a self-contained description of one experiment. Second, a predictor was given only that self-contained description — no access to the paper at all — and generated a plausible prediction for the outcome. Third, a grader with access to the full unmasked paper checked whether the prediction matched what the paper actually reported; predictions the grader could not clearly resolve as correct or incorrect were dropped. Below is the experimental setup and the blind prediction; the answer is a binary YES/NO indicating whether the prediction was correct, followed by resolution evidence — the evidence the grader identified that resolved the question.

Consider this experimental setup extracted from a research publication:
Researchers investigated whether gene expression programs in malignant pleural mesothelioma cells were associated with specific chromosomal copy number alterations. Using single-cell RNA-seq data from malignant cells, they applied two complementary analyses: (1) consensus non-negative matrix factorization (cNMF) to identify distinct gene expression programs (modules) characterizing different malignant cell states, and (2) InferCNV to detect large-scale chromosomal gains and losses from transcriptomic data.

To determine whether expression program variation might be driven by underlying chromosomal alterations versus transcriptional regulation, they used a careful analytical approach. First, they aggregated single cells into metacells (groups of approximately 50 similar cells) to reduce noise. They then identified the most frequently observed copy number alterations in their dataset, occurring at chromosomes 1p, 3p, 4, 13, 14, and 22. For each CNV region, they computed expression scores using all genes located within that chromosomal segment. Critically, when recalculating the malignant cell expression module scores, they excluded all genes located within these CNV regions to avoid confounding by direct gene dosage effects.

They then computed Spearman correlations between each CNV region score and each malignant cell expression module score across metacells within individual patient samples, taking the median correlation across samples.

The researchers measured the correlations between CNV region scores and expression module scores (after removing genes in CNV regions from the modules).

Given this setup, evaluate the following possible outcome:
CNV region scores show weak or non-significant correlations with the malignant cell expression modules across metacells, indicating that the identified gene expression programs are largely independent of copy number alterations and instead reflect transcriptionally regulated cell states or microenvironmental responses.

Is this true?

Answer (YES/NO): NO